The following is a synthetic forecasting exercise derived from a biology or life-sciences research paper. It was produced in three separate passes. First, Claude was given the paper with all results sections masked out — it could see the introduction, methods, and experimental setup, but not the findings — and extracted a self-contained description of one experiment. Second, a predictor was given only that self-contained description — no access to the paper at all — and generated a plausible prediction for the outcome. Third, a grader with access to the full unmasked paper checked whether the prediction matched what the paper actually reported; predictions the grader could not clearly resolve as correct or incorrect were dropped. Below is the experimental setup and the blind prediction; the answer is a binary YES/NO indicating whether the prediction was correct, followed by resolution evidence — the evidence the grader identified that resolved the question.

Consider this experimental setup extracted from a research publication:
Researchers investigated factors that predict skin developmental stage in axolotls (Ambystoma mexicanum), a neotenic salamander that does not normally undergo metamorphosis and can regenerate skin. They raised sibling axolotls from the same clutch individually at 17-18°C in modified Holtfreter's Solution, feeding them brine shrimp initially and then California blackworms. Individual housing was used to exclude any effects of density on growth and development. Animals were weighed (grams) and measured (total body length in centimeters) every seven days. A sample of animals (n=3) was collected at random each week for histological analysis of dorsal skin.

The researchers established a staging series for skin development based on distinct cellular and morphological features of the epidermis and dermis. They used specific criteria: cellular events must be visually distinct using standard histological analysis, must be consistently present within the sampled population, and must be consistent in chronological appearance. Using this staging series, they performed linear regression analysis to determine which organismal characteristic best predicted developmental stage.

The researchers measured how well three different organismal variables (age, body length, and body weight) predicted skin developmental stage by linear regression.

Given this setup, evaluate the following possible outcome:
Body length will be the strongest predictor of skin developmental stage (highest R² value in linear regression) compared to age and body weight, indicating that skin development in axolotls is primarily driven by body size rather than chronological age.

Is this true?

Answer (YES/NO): NO